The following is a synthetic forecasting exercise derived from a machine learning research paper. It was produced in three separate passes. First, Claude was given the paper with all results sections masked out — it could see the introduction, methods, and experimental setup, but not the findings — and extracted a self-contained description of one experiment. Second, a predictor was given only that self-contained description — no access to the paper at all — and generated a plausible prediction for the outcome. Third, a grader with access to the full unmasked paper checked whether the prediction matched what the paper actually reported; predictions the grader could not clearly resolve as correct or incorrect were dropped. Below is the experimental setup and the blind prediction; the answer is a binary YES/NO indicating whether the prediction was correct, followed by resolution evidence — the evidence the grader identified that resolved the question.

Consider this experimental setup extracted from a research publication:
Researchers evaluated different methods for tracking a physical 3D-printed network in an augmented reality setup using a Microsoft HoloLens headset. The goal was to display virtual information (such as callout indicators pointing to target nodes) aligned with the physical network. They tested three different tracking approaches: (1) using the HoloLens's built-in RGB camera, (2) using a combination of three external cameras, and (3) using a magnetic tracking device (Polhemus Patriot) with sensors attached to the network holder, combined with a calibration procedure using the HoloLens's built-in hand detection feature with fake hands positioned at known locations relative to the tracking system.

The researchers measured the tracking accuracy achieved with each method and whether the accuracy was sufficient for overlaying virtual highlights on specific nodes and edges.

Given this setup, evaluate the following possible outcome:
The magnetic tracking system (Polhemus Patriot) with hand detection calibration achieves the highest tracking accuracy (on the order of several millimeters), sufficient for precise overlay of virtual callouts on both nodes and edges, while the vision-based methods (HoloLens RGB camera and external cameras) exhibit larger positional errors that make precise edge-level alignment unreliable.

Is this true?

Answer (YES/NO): NO